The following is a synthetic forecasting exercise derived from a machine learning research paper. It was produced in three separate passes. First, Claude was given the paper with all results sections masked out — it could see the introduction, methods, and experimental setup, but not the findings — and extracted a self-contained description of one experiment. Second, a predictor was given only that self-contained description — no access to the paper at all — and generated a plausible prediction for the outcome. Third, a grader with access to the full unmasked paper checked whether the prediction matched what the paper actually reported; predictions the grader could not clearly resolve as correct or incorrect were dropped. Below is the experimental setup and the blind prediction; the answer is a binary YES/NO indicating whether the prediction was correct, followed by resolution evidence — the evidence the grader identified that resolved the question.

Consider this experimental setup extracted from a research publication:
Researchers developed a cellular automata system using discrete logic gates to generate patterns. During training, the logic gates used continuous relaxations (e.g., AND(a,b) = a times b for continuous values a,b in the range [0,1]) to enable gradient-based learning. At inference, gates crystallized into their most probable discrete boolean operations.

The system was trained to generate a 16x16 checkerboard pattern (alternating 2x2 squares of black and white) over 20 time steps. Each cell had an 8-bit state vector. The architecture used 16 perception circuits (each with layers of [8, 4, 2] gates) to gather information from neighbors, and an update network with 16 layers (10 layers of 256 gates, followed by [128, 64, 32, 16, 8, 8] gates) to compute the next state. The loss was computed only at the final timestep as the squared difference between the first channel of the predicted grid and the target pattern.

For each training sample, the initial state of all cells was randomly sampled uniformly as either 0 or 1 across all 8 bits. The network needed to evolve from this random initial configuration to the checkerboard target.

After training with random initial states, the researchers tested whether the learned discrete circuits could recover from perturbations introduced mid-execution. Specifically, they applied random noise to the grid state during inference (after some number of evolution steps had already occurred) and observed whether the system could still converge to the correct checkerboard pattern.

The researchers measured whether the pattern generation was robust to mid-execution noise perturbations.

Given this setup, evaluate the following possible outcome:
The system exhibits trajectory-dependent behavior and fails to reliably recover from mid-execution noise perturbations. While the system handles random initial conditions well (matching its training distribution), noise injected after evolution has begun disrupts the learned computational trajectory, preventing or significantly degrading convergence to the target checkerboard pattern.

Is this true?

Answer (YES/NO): NO